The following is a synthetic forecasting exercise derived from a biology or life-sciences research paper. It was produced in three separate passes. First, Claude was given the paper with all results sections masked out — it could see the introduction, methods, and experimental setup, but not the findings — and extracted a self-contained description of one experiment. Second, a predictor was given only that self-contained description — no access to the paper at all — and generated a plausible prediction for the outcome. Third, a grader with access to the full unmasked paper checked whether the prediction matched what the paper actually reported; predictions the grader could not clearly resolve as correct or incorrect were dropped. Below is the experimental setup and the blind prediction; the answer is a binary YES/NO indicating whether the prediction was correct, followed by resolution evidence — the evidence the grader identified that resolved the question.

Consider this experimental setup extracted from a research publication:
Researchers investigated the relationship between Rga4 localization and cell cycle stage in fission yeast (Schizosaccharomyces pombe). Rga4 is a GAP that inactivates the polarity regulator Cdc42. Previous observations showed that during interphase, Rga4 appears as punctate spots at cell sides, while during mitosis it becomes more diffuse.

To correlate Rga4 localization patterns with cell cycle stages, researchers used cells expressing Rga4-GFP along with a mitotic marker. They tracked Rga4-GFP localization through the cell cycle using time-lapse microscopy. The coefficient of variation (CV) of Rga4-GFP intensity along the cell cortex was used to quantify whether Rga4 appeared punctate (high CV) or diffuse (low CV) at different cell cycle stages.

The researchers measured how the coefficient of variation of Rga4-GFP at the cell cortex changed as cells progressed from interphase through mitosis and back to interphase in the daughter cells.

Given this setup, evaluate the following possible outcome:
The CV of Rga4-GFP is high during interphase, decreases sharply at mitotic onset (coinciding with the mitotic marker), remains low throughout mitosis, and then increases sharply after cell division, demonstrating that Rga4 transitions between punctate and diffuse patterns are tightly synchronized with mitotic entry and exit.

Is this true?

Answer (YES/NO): NO